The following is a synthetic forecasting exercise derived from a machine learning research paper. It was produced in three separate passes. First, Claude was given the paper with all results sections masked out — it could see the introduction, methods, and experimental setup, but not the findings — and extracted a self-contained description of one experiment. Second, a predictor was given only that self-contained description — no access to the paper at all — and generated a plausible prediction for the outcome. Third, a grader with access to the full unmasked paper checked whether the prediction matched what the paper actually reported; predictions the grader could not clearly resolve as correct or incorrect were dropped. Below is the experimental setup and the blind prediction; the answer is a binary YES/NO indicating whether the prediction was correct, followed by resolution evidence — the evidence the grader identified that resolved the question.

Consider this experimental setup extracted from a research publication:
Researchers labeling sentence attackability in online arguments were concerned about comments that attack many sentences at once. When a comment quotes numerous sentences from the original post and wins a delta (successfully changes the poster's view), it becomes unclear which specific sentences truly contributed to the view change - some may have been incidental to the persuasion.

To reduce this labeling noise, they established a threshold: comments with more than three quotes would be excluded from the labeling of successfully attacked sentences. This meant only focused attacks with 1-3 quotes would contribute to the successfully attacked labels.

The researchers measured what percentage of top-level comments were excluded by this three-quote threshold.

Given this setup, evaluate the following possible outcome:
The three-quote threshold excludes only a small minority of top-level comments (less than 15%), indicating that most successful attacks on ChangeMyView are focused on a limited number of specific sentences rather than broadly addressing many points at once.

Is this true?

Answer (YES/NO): YES